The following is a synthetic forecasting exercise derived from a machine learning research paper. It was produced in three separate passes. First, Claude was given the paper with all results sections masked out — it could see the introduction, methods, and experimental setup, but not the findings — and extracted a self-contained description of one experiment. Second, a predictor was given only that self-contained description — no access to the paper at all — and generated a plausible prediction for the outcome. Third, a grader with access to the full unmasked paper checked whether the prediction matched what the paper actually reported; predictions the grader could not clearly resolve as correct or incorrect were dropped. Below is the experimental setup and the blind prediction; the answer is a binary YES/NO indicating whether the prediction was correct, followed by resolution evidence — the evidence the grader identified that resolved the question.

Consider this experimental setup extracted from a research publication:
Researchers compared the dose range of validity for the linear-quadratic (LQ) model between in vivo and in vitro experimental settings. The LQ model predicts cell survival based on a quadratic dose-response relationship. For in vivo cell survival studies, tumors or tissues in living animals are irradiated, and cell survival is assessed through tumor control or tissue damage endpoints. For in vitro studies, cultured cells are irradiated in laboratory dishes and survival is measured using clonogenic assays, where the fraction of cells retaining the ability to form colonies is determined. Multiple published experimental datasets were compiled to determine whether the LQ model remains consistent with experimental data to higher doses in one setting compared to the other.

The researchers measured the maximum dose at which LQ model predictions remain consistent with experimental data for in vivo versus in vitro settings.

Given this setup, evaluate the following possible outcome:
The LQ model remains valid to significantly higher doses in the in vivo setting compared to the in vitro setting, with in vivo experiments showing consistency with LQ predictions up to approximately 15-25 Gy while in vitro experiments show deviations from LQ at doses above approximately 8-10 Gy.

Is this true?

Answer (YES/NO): NO